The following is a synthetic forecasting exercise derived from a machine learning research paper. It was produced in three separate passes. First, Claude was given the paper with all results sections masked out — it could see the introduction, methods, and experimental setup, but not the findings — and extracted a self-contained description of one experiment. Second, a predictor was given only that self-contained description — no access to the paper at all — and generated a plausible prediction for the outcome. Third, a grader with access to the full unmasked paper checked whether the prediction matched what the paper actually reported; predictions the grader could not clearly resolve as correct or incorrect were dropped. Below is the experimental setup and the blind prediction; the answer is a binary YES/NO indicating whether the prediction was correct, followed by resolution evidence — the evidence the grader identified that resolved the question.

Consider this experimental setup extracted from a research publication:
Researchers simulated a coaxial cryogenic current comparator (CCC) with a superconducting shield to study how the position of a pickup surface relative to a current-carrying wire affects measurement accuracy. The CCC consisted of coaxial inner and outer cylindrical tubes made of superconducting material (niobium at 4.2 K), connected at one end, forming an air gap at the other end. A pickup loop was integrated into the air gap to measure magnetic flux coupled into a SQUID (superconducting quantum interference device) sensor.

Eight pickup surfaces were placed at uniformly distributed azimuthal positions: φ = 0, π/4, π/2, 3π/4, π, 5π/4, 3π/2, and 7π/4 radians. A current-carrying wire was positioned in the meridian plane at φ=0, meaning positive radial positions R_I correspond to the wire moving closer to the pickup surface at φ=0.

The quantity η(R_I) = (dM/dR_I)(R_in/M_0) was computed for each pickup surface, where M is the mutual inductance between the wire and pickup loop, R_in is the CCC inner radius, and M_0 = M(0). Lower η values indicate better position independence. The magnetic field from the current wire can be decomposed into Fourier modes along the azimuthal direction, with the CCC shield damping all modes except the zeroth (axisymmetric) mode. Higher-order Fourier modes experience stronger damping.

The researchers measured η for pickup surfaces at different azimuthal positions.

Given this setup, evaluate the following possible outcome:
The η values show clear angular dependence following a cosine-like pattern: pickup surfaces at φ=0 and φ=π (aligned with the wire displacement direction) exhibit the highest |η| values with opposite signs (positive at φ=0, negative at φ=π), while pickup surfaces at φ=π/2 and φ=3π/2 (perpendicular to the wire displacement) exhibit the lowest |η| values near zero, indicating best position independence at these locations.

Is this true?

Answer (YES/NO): NO